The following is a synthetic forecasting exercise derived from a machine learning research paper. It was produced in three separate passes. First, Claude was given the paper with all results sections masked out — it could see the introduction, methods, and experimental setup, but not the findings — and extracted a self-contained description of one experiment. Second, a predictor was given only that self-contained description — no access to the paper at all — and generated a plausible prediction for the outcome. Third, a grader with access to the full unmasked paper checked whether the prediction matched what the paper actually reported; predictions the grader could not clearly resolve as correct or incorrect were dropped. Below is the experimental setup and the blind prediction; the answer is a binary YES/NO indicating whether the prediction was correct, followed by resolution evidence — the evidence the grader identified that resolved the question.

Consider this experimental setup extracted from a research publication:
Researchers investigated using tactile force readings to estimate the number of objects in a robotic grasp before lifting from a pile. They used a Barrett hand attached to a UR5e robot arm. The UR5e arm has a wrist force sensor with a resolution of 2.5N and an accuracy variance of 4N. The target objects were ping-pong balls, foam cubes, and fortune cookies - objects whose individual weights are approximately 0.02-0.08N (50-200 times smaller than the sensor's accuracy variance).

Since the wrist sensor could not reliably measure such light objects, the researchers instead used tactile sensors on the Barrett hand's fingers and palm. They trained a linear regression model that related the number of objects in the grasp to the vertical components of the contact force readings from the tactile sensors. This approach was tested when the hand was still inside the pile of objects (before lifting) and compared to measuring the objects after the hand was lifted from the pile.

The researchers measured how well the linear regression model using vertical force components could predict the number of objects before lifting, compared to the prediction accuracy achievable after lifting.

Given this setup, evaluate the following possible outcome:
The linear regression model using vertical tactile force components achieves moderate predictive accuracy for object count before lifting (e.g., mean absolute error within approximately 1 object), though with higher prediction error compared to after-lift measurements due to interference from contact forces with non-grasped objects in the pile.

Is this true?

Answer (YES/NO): NO